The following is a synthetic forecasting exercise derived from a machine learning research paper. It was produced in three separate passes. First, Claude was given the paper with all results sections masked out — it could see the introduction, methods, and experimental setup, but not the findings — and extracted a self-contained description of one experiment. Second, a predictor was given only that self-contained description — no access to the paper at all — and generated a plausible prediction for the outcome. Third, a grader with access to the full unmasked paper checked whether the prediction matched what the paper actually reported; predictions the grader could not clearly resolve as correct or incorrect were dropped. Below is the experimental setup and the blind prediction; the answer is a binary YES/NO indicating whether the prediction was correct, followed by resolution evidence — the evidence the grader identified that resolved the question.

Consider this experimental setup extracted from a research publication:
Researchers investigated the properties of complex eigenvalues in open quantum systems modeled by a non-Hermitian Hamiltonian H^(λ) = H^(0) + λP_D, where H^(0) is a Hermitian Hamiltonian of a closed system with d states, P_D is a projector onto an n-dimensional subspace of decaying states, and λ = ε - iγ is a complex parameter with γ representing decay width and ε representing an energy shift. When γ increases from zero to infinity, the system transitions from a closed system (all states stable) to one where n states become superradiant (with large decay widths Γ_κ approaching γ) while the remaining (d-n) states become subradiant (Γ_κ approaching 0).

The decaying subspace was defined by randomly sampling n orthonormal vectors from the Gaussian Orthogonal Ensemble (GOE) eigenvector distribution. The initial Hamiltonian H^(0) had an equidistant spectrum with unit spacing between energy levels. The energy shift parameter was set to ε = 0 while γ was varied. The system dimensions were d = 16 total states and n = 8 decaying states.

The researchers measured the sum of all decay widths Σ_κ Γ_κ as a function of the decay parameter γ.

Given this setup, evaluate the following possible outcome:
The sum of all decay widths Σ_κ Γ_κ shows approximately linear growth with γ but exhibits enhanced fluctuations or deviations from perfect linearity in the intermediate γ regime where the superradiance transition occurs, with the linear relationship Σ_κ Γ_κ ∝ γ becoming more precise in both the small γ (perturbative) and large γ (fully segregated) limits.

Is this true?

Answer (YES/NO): NO